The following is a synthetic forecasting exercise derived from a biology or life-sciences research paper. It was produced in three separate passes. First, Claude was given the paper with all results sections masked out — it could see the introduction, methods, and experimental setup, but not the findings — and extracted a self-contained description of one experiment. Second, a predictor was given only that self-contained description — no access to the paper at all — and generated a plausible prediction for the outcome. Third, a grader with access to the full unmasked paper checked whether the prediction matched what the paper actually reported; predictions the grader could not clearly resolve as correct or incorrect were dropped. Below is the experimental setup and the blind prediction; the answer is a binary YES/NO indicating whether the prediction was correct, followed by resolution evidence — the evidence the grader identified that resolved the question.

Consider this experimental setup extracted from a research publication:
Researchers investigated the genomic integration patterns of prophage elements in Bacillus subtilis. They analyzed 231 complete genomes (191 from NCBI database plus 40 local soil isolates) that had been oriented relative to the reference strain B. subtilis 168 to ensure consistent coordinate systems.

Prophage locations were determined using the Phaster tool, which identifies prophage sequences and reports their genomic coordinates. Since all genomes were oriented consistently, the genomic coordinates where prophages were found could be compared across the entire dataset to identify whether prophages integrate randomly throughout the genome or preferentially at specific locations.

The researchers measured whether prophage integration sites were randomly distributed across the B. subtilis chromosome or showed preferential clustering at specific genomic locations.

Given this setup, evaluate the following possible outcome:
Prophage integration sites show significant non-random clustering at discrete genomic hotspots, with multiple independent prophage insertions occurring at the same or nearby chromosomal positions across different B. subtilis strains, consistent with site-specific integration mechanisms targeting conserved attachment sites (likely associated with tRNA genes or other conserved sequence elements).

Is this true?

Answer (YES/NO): YES